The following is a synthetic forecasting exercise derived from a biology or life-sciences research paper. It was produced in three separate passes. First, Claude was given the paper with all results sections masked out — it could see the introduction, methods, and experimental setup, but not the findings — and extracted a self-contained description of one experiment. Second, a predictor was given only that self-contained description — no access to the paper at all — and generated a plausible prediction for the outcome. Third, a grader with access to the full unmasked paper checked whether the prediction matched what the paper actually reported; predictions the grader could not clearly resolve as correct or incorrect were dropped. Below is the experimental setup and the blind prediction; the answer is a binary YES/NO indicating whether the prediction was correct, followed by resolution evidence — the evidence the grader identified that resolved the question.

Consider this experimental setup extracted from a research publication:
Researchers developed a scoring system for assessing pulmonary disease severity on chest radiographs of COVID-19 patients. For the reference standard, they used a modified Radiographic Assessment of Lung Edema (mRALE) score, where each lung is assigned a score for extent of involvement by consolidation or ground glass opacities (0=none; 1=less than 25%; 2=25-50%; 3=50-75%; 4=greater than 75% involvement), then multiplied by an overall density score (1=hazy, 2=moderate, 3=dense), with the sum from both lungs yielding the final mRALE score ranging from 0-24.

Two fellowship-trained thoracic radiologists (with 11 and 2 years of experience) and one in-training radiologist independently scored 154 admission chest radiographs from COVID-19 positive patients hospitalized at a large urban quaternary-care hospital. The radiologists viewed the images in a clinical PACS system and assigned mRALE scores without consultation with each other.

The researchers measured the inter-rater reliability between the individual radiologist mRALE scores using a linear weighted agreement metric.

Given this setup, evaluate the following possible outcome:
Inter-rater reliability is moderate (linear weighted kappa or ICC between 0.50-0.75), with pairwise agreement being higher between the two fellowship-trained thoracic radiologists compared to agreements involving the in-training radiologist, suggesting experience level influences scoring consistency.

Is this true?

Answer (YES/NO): NO